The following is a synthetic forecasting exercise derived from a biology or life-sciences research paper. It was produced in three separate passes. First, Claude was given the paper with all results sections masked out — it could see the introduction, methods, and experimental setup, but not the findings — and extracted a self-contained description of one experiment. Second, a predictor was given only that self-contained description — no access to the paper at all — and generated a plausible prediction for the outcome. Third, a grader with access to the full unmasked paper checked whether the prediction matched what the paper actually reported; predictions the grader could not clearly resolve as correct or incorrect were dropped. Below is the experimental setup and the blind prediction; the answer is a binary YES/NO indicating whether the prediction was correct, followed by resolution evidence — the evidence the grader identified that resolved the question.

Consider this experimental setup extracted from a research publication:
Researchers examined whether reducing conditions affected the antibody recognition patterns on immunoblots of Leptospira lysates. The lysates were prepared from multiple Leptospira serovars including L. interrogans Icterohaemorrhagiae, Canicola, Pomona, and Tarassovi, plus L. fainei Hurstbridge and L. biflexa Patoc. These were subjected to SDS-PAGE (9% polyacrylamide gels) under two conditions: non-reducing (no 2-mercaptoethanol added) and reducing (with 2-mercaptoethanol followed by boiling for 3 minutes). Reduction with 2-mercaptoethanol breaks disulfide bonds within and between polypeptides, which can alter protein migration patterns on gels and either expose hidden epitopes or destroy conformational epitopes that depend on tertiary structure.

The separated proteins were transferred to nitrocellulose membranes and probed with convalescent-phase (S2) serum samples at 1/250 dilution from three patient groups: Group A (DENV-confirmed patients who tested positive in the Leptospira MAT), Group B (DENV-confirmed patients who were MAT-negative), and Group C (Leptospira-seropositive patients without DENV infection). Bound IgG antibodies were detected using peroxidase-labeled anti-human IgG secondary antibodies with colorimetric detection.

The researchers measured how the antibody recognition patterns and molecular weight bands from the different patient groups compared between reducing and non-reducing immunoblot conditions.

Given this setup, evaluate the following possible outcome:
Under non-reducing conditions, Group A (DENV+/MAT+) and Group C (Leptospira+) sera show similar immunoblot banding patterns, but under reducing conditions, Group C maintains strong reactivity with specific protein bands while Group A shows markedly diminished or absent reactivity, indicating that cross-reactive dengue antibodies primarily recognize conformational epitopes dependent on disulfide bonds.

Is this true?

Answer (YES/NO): NO